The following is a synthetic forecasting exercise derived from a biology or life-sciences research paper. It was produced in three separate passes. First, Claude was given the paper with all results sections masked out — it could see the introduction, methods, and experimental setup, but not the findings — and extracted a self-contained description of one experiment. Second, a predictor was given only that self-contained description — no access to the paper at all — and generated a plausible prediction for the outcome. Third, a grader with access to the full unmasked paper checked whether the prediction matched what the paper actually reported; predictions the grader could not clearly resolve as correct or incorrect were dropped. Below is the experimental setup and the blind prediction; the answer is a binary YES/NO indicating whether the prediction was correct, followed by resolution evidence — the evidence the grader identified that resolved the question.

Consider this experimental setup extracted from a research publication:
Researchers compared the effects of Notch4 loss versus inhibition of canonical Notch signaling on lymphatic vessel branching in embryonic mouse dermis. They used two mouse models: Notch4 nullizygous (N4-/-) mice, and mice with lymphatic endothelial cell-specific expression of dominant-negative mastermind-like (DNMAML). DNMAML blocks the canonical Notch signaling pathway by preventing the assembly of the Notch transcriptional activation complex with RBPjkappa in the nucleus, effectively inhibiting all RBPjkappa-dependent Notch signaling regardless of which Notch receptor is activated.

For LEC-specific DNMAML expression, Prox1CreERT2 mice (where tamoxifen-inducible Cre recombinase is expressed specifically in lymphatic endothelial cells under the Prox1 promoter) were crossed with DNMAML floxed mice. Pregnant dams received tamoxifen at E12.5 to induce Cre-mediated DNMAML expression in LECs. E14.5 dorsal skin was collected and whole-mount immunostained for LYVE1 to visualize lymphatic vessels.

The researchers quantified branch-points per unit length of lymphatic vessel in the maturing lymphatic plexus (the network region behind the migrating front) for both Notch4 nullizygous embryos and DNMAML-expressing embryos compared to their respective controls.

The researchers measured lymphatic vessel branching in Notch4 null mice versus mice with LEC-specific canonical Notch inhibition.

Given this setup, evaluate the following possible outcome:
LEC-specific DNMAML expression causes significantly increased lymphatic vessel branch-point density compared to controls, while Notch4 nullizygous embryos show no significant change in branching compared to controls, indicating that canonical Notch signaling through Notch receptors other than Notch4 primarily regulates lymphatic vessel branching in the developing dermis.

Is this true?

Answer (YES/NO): NO